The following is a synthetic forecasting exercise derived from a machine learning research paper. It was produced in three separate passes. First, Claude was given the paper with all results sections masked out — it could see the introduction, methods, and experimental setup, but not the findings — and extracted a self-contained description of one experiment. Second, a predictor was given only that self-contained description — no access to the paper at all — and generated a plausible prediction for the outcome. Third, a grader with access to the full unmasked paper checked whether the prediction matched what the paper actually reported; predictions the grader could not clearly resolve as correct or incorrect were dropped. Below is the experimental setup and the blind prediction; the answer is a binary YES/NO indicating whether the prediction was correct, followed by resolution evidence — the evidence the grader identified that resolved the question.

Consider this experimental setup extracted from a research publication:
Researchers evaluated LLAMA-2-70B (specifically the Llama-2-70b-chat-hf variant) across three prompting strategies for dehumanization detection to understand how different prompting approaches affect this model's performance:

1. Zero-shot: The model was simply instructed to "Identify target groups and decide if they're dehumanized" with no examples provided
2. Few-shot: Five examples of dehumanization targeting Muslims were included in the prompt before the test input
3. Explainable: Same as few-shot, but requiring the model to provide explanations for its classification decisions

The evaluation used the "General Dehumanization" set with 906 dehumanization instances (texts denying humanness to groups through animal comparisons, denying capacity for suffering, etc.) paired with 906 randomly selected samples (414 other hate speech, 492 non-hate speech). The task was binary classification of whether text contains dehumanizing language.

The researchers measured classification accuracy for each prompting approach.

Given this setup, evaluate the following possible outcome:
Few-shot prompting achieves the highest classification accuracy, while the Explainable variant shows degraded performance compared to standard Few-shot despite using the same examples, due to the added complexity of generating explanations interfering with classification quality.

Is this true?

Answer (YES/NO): YES